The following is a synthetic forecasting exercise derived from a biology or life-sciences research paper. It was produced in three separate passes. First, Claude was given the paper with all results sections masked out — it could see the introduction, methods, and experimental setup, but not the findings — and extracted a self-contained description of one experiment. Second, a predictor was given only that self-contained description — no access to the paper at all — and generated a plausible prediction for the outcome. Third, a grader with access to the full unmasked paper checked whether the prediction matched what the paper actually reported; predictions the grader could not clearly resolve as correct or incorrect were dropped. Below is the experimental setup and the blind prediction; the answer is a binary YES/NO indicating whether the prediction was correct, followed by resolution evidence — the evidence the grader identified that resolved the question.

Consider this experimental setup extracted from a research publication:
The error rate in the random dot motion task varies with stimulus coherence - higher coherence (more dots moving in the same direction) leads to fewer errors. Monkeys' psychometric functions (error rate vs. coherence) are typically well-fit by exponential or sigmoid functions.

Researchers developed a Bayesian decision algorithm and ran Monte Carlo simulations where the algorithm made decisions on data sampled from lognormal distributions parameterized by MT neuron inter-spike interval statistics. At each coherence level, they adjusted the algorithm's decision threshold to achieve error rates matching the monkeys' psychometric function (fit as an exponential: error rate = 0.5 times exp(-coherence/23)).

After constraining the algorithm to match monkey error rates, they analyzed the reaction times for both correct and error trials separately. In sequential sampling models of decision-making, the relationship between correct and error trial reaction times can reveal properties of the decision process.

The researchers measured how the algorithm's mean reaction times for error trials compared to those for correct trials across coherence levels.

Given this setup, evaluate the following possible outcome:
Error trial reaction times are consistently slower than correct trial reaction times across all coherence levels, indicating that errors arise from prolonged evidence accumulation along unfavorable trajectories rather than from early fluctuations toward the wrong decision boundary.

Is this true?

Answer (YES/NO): YES